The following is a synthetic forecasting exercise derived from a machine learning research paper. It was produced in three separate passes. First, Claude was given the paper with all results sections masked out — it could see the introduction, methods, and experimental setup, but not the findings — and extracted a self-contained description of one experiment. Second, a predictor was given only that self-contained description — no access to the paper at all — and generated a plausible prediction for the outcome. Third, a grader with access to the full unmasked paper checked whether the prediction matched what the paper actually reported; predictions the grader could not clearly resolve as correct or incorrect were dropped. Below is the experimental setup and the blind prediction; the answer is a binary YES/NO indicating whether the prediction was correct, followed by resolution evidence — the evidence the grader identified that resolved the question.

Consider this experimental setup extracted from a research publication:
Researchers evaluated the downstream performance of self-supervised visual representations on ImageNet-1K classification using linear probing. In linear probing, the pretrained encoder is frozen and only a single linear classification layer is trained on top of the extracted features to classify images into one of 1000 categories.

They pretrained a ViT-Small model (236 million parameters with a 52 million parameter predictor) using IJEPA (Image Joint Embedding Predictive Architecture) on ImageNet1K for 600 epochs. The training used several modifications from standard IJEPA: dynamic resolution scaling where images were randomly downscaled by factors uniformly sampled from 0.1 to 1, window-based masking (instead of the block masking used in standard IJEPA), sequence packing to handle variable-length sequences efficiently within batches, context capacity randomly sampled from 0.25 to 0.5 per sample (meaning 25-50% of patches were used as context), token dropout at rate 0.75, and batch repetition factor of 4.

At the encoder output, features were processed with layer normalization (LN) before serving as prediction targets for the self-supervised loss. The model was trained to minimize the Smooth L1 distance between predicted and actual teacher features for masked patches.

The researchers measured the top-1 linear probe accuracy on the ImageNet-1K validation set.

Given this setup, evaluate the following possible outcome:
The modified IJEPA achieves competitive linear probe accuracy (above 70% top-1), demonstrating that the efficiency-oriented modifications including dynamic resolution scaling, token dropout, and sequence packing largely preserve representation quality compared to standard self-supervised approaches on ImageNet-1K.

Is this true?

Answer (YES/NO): NO